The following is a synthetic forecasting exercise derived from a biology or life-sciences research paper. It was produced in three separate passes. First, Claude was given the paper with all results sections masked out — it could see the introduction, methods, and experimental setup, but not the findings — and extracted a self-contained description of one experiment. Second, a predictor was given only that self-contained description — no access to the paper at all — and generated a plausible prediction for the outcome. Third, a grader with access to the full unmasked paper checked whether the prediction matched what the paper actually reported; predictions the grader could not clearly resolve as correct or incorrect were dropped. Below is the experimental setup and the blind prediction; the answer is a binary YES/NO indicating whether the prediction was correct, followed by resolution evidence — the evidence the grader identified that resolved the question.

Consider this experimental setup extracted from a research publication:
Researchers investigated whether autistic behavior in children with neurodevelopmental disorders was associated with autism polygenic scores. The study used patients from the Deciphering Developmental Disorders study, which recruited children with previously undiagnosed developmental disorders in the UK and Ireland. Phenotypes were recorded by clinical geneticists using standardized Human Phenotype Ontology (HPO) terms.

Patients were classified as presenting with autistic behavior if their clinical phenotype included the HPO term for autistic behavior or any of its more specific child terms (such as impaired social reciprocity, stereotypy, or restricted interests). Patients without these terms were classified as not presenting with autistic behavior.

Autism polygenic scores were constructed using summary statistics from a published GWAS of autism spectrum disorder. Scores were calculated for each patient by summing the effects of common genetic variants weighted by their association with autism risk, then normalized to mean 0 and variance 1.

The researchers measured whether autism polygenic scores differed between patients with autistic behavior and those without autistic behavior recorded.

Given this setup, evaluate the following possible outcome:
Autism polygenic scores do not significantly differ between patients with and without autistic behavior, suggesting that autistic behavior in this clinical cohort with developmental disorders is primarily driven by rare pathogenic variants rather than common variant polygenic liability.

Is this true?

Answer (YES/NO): NO